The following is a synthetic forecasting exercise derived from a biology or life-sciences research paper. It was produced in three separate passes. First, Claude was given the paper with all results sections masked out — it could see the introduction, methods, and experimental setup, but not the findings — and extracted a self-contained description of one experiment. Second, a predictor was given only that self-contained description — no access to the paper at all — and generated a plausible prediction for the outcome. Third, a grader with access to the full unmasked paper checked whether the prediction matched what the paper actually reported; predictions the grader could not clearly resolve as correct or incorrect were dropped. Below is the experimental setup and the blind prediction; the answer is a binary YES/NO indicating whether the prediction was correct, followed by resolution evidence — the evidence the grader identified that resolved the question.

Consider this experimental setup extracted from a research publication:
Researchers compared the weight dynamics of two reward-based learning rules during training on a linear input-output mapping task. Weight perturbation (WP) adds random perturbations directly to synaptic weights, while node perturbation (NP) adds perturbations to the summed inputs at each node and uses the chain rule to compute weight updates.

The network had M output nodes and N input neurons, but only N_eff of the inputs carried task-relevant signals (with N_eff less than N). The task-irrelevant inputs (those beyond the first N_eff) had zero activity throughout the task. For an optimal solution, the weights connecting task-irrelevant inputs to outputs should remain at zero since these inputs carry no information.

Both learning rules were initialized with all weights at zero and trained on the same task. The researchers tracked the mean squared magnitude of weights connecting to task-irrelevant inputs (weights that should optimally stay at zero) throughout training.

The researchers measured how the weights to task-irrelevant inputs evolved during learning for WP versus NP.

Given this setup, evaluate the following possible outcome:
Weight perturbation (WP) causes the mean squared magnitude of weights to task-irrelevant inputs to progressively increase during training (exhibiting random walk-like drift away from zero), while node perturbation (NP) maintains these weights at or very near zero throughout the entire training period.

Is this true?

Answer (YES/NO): YES